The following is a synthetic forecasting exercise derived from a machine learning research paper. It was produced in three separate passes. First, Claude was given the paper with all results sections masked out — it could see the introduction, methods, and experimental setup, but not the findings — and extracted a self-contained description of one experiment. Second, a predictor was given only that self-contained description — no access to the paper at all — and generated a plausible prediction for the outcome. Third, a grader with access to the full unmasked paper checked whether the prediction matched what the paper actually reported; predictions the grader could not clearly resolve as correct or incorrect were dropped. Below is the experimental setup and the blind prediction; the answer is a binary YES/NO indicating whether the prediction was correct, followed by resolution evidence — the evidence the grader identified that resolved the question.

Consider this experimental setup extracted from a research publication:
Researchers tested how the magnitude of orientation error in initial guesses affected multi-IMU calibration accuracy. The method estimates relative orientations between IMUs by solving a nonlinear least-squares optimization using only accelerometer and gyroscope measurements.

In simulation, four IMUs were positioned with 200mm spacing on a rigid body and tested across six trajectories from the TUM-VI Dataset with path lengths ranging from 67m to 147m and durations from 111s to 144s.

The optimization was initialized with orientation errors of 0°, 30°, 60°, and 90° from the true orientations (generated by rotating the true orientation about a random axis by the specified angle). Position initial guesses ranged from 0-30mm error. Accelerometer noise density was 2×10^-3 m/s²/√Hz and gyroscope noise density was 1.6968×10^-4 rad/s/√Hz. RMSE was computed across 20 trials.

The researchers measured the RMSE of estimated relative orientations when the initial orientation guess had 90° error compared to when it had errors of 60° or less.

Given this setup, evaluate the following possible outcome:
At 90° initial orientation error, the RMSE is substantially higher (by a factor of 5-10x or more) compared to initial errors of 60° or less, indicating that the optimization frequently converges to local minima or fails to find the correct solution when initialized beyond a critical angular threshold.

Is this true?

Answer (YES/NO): YES